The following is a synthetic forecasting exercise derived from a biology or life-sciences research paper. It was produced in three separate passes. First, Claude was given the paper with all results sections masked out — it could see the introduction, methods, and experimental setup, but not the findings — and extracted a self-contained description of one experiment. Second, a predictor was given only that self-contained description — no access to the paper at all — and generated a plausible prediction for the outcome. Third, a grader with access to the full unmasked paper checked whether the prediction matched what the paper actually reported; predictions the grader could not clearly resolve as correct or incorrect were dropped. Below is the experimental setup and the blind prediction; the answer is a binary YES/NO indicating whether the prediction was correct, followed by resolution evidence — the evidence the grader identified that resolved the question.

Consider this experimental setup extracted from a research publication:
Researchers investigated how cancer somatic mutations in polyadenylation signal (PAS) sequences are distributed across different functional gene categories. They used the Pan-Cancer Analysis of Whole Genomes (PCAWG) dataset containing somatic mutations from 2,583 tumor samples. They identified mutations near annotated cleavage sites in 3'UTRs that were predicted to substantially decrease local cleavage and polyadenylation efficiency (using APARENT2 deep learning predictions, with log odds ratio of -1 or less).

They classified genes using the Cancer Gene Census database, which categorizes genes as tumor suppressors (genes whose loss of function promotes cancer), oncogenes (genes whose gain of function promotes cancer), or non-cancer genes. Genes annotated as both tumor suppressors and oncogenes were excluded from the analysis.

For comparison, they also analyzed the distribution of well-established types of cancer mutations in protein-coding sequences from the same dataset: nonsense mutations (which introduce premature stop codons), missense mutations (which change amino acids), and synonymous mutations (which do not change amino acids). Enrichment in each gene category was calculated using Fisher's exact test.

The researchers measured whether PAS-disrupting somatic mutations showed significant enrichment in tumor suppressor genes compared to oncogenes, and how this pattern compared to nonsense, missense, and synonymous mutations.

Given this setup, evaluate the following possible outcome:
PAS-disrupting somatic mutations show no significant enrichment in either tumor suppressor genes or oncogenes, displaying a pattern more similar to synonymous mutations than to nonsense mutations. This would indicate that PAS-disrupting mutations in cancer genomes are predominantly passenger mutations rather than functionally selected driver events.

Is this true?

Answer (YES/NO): NO